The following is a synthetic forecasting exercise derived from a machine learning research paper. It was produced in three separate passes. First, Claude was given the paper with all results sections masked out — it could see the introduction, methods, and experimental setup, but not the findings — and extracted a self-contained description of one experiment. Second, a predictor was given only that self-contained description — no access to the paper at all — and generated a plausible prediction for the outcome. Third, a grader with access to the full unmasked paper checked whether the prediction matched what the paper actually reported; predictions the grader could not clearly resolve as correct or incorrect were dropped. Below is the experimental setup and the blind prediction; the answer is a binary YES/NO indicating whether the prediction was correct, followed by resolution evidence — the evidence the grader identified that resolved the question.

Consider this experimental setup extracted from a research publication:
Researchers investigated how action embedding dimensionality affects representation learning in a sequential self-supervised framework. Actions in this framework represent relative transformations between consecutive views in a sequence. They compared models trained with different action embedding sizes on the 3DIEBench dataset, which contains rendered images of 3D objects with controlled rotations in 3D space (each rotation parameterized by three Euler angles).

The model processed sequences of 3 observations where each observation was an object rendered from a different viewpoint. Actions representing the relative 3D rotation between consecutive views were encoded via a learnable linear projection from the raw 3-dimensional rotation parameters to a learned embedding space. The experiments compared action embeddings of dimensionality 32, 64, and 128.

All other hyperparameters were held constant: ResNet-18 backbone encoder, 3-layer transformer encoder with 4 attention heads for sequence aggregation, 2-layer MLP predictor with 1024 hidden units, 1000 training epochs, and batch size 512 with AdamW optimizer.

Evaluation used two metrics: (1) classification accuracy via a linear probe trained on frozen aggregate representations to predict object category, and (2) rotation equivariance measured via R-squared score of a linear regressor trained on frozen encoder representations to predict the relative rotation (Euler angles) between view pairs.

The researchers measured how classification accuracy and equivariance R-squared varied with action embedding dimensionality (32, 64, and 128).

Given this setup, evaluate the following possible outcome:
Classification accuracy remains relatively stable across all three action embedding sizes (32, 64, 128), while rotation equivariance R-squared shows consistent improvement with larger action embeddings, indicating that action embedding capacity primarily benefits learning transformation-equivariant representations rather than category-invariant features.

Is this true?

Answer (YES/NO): NO